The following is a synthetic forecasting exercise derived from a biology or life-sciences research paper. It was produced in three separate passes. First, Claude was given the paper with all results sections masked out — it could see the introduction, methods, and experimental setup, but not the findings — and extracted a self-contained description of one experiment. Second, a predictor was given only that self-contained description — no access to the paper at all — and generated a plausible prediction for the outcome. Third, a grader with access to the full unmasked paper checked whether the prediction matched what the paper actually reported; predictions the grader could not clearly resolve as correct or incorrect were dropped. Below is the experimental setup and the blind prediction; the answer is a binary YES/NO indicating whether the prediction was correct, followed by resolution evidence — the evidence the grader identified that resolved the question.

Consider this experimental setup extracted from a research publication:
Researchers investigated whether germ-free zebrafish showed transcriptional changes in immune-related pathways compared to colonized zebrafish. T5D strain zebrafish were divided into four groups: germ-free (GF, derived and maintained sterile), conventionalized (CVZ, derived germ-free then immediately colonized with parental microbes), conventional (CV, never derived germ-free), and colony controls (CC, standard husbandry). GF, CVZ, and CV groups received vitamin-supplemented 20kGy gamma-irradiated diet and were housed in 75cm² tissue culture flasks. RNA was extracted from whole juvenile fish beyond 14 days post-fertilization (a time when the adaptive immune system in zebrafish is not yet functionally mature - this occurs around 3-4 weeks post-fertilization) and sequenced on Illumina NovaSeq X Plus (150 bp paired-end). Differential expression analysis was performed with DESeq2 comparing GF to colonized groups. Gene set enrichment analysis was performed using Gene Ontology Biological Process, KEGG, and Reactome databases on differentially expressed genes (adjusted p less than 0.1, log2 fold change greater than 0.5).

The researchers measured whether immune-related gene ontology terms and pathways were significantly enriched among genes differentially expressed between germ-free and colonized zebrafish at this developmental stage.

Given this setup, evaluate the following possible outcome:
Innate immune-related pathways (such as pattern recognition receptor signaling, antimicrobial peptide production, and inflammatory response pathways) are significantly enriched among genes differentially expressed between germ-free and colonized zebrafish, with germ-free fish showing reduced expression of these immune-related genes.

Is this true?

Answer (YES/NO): YES